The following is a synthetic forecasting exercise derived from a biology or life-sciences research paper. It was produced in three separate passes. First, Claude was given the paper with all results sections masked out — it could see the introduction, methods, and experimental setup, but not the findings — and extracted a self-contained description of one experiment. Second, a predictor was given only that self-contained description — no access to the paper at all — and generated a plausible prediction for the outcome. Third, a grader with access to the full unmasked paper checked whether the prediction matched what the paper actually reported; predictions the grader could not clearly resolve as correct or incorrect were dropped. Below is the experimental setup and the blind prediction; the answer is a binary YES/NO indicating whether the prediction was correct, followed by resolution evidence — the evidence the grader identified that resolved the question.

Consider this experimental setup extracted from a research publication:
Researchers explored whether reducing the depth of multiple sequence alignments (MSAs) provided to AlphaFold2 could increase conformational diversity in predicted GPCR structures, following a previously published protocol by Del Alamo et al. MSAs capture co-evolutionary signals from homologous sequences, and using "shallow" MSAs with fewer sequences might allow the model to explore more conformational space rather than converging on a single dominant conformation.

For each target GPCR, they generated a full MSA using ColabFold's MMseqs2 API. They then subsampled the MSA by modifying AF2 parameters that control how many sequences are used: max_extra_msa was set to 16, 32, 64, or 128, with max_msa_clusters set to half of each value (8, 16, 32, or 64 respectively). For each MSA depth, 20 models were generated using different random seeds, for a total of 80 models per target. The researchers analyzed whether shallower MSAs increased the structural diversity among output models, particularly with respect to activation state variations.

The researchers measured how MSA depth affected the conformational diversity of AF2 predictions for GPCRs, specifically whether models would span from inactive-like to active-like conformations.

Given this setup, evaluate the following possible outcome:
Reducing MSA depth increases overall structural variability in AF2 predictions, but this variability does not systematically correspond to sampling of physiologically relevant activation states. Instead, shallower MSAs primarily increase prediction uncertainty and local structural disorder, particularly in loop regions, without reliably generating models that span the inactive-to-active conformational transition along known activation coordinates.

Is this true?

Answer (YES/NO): NO